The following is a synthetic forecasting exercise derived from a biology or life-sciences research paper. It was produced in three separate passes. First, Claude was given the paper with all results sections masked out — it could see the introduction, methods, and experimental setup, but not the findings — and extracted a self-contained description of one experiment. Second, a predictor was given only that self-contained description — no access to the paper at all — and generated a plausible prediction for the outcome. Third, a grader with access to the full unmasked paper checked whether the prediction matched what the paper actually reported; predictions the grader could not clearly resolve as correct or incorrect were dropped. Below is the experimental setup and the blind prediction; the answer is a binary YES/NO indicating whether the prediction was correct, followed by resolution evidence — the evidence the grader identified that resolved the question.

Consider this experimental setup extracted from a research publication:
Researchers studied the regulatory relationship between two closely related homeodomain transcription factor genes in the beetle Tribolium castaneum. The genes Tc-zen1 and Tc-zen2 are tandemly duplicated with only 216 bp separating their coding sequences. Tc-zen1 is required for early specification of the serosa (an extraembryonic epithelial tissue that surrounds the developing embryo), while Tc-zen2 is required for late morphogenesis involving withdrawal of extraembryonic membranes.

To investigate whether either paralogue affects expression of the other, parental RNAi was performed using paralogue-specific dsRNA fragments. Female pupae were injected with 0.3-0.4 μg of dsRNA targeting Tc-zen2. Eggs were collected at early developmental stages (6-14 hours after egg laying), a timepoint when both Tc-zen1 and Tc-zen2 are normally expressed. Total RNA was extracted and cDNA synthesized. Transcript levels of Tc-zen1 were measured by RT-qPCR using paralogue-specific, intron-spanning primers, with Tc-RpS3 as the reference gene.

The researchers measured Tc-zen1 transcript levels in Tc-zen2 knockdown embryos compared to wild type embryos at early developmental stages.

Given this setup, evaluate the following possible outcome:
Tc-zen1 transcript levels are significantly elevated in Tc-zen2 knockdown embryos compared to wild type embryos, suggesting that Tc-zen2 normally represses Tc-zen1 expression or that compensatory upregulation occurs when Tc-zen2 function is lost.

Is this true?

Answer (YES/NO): YES